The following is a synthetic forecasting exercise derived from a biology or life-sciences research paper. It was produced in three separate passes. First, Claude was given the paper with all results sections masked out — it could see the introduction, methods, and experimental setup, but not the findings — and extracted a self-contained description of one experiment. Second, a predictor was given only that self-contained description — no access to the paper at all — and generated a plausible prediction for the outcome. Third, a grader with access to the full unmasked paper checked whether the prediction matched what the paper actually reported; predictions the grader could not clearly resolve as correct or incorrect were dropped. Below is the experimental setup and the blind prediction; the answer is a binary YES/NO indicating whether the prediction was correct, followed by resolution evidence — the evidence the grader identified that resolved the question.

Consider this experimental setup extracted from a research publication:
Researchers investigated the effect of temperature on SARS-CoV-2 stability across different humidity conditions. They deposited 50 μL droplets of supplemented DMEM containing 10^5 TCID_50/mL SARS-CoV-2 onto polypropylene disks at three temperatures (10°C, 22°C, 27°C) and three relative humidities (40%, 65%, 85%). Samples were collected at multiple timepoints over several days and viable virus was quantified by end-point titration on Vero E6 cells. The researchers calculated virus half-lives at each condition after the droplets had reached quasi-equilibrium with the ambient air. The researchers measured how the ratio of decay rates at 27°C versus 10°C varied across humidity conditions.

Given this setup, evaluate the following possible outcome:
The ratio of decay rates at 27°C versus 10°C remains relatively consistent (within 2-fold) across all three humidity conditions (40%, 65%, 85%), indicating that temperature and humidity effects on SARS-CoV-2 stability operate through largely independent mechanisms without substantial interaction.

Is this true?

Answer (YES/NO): YES